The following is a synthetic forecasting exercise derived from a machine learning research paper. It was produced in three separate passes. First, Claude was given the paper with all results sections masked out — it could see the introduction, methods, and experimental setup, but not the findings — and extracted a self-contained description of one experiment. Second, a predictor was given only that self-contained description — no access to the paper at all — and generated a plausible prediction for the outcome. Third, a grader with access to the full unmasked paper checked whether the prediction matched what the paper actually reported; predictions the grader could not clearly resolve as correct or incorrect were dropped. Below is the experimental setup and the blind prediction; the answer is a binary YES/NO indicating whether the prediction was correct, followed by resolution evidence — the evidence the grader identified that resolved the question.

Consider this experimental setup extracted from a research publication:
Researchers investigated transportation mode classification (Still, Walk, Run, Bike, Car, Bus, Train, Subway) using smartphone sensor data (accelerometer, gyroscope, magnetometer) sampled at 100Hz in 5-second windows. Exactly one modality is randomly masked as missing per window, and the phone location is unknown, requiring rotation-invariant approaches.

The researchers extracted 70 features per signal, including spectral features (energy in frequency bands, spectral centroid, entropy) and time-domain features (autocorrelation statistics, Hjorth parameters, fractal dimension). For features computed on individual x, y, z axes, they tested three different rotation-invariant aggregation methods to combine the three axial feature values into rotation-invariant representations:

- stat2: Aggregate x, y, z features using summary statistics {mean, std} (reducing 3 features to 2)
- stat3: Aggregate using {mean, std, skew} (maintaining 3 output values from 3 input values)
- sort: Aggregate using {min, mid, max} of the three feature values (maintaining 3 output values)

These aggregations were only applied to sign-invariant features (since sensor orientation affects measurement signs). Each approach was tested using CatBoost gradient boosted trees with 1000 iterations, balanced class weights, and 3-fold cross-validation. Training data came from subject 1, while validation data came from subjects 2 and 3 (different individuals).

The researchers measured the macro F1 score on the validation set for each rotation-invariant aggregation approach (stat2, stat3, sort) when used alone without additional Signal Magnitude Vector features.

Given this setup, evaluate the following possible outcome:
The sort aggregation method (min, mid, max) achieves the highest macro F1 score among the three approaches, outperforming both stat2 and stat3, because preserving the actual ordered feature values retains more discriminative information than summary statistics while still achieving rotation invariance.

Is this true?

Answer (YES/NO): YES